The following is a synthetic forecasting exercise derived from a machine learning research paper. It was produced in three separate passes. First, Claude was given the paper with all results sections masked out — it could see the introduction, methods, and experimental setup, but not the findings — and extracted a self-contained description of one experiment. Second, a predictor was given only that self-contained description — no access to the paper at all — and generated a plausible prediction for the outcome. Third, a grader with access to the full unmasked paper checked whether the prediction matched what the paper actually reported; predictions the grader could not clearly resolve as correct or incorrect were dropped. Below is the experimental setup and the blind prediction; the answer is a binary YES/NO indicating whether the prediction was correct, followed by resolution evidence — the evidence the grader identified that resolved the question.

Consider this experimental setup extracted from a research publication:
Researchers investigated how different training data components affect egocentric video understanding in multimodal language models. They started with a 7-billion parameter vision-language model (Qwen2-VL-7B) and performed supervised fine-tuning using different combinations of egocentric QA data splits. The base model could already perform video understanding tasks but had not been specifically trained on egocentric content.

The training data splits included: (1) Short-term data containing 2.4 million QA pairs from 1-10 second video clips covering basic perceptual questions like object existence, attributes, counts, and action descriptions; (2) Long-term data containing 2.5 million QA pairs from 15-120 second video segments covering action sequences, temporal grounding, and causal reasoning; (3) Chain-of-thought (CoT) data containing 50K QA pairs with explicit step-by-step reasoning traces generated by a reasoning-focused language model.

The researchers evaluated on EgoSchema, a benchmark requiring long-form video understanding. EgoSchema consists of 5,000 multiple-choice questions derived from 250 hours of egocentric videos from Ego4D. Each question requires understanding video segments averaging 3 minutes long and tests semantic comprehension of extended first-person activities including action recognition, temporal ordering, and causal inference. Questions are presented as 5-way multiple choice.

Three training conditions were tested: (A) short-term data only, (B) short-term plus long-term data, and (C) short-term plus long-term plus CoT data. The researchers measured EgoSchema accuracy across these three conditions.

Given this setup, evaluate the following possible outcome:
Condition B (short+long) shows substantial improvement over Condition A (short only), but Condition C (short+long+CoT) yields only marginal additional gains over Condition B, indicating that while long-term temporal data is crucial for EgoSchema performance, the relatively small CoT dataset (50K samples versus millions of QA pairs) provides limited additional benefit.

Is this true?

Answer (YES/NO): YES